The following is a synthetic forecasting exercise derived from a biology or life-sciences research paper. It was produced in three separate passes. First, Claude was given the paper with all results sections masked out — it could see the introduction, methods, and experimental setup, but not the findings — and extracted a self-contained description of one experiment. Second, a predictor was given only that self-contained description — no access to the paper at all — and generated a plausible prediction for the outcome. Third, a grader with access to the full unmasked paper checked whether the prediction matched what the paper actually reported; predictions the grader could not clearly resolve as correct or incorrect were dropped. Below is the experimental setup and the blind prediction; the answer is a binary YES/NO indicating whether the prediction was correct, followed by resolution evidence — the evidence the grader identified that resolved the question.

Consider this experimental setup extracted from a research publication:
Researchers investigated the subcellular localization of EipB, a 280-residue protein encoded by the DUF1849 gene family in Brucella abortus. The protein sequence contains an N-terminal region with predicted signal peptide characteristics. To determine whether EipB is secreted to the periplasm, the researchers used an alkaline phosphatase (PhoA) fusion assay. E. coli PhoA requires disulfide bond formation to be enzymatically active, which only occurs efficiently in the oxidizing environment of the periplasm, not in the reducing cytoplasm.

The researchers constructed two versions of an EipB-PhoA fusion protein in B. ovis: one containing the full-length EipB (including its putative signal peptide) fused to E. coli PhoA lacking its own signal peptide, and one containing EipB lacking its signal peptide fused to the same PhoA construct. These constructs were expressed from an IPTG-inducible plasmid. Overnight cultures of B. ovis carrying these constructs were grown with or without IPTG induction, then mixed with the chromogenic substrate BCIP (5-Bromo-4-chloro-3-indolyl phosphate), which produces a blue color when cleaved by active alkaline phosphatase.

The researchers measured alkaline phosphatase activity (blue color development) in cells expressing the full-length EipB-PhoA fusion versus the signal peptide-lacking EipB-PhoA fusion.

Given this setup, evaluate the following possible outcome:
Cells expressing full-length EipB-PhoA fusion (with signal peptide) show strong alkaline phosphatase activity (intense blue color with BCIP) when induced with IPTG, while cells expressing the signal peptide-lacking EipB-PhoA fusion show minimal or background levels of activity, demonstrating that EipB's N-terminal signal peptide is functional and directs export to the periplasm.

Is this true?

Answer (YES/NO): YES